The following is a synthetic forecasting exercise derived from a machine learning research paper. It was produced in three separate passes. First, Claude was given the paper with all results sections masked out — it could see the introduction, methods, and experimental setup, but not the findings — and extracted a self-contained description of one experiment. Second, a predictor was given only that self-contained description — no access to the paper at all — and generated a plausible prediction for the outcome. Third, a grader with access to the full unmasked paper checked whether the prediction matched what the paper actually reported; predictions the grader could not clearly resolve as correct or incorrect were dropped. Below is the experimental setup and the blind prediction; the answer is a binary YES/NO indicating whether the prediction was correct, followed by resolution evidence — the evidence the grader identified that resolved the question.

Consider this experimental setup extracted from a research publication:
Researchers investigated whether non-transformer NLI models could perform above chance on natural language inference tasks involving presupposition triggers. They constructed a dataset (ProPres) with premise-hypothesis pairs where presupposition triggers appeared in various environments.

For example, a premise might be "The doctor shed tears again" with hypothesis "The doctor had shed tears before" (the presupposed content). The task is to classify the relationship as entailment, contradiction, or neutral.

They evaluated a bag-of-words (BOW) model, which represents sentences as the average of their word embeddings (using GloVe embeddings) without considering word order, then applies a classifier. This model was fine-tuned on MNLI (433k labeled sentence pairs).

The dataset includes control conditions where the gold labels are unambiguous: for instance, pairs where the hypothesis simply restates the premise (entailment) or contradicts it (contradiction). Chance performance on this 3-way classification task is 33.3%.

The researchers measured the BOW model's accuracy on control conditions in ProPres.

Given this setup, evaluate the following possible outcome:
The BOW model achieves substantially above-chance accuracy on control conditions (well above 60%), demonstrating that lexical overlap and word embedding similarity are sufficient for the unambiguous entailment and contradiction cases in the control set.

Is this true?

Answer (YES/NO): NO